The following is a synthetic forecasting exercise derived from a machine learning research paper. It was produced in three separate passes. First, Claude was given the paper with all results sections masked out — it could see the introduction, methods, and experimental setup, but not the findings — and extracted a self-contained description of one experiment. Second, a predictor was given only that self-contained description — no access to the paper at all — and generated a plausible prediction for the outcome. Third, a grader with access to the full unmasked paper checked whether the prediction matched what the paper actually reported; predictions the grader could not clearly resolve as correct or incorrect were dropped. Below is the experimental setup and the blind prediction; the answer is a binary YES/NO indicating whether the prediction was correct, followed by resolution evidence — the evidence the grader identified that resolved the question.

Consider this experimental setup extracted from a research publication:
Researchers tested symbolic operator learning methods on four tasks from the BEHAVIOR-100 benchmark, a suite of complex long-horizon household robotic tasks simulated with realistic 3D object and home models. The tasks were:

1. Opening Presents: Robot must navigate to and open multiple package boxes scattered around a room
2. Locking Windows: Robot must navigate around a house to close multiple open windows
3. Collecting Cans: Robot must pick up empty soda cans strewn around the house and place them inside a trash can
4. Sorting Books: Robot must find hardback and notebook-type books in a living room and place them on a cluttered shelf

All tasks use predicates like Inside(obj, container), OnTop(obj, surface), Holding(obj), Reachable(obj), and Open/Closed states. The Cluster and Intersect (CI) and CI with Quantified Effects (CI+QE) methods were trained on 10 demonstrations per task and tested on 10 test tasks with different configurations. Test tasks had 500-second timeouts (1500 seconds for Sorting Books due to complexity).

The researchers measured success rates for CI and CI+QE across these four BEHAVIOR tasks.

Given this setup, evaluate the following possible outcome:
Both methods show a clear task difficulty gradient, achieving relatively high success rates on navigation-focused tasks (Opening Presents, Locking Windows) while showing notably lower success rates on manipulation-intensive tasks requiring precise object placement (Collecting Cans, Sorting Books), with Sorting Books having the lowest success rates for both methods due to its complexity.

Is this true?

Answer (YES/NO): YES